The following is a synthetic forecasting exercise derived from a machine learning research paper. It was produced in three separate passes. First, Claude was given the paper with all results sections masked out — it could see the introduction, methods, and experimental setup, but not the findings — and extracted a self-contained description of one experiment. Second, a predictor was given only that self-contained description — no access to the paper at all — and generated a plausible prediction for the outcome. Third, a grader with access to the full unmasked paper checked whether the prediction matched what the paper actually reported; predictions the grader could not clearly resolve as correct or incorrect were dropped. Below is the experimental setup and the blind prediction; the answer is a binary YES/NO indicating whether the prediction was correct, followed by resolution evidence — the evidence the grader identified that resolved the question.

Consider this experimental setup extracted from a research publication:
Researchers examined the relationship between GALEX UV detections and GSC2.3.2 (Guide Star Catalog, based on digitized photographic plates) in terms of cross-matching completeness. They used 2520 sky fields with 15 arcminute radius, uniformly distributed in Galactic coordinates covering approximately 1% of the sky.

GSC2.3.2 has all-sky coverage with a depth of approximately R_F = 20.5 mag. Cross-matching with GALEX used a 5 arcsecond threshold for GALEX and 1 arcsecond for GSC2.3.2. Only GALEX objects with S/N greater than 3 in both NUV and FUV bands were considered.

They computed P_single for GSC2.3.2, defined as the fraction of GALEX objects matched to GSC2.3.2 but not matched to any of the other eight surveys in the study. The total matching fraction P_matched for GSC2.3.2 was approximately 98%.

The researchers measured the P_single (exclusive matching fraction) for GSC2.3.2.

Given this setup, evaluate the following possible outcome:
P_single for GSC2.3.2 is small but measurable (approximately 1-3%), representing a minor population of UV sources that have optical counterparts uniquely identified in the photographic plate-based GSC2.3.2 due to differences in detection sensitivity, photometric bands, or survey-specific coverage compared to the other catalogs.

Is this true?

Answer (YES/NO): NO